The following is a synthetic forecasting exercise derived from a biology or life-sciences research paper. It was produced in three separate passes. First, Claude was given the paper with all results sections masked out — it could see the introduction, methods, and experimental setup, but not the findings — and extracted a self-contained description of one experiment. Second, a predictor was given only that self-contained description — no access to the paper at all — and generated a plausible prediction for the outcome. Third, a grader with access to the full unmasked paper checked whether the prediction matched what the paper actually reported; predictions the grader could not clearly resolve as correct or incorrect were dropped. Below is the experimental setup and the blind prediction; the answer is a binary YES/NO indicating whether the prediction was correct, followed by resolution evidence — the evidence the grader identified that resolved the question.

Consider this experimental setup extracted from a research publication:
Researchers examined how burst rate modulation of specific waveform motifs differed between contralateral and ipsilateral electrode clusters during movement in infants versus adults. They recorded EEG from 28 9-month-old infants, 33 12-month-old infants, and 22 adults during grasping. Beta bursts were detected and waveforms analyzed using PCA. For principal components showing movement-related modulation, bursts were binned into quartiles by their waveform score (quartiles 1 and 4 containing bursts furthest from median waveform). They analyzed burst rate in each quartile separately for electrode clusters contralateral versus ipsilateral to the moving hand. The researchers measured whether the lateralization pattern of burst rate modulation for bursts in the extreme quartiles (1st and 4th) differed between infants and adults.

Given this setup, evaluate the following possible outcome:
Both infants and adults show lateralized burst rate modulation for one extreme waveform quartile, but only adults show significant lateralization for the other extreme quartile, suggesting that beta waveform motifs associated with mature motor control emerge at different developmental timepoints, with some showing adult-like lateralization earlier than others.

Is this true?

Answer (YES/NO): NO